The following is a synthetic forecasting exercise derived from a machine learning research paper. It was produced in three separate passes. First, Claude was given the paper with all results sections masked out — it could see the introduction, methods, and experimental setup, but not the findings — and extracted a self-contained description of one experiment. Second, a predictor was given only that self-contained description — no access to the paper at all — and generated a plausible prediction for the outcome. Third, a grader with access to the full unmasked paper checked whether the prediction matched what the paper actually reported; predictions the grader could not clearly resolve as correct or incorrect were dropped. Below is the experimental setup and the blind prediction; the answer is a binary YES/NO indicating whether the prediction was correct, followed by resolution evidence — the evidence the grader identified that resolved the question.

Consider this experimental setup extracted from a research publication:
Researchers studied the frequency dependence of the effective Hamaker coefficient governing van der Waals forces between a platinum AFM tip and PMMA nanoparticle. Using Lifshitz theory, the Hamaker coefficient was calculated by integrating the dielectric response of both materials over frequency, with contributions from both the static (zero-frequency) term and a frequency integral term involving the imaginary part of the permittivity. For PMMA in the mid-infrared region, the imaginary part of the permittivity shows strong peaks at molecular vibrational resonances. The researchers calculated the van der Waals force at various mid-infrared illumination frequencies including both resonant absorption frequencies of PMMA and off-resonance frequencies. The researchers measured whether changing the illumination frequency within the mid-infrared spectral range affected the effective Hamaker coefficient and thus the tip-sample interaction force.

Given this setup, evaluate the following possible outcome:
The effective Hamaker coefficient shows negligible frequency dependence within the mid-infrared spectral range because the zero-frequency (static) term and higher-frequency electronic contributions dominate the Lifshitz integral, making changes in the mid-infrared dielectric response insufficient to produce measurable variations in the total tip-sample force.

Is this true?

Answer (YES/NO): NO